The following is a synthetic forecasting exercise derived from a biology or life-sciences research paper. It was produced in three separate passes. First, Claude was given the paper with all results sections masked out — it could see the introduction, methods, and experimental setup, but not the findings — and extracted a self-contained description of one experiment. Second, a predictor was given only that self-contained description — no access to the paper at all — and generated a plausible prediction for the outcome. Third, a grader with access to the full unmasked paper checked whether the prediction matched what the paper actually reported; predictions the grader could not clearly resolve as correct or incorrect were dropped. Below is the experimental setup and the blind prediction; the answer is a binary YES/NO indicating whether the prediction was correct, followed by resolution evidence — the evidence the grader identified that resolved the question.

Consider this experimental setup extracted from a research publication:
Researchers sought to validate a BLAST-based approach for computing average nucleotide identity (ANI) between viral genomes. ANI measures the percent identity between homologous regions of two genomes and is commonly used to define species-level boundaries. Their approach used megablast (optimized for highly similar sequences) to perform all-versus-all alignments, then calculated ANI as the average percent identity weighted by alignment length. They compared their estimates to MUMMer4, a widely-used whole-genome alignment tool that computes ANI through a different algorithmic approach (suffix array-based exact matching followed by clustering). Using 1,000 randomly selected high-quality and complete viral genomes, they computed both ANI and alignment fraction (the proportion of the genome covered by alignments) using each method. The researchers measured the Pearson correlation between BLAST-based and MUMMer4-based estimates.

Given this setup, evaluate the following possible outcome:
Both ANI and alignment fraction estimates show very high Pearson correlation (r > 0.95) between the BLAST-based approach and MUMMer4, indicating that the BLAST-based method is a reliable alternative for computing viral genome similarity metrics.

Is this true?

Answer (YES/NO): NO